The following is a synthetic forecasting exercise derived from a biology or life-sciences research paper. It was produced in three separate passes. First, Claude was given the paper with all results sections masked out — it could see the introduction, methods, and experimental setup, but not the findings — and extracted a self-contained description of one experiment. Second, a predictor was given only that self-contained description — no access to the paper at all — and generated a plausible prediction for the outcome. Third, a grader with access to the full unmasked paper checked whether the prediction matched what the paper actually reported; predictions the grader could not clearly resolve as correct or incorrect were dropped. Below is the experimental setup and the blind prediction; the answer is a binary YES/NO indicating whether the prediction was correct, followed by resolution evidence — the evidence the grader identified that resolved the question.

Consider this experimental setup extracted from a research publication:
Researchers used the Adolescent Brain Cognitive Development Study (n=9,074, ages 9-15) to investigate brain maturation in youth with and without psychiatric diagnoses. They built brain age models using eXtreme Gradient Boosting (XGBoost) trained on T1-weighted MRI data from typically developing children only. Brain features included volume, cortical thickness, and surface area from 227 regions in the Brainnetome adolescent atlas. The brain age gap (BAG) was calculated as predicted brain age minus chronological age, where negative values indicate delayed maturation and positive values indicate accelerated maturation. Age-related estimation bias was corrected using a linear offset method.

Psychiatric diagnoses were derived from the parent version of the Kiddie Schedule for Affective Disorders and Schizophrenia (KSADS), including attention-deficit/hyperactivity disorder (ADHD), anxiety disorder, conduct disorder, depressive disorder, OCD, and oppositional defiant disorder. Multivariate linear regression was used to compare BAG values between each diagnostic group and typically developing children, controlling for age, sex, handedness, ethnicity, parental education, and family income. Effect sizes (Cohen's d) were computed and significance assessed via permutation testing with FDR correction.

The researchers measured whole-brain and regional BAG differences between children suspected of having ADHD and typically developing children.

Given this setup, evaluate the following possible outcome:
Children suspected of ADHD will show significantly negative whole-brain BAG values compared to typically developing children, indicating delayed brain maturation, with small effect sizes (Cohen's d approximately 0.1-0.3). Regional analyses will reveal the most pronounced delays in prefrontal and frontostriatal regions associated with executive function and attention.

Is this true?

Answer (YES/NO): NO